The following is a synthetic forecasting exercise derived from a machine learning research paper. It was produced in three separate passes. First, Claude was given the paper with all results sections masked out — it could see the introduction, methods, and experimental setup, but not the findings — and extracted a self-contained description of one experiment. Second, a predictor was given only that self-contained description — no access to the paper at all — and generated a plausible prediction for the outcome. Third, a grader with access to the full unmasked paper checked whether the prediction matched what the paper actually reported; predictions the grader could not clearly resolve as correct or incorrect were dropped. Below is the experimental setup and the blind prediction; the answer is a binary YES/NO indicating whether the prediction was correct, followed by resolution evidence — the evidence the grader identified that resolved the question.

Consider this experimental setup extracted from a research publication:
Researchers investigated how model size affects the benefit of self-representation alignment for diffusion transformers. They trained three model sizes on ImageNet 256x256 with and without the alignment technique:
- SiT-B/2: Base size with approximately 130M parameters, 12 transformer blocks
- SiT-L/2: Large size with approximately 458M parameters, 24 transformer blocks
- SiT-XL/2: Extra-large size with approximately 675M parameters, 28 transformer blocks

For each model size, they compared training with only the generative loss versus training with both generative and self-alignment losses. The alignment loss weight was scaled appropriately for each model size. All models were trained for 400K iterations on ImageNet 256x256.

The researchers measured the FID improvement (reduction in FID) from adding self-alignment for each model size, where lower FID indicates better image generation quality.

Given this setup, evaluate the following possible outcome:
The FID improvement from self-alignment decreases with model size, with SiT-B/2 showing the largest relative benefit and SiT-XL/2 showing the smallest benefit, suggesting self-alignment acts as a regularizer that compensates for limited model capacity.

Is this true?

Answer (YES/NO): NO